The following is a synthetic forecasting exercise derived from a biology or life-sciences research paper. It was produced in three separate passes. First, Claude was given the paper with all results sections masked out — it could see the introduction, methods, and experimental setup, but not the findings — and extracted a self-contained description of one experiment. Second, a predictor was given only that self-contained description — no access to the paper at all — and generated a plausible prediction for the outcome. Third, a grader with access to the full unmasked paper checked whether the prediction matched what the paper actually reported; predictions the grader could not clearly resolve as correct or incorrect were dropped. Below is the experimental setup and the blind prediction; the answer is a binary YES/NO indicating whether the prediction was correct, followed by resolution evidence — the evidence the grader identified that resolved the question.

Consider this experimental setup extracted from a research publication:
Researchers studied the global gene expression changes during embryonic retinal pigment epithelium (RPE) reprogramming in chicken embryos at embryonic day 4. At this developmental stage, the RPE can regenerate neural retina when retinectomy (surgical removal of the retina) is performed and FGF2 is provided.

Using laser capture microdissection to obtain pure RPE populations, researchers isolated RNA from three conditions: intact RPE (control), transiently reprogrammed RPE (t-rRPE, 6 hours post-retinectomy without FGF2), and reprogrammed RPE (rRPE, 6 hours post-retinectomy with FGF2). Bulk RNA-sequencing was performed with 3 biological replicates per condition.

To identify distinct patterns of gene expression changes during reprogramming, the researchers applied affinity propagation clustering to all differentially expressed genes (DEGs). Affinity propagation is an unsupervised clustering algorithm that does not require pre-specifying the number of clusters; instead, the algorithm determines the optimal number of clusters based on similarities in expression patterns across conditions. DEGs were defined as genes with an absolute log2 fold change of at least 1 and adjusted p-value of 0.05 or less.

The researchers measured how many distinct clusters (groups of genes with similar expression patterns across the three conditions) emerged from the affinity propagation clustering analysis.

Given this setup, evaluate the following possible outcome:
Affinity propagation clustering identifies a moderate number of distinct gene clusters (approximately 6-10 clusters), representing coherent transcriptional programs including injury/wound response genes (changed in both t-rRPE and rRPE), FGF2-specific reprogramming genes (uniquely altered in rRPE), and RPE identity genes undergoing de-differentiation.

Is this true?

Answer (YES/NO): NO